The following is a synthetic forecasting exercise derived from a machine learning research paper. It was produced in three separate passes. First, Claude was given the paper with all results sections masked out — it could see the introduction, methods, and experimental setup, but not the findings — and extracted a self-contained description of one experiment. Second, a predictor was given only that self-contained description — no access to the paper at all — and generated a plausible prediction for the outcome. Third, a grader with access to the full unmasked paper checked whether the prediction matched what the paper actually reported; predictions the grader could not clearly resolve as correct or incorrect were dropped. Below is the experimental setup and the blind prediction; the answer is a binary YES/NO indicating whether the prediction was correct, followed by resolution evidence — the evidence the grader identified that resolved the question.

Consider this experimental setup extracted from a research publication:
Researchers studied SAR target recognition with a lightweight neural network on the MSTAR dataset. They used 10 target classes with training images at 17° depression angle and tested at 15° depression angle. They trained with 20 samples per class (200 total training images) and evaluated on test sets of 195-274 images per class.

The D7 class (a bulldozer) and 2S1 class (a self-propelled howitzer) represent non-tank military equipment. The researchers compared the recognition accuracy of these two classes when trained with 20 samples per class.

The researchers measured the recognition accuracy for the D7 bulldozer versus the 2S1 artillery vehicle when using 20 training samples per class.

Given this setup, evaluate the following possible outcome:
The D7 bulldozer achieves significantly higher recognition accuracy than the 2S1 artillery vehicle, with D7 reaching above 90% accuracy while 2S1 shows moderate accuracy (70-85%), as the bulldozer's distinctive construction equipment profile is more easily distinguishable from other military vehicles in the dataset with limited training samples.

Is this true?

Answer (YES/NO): NO